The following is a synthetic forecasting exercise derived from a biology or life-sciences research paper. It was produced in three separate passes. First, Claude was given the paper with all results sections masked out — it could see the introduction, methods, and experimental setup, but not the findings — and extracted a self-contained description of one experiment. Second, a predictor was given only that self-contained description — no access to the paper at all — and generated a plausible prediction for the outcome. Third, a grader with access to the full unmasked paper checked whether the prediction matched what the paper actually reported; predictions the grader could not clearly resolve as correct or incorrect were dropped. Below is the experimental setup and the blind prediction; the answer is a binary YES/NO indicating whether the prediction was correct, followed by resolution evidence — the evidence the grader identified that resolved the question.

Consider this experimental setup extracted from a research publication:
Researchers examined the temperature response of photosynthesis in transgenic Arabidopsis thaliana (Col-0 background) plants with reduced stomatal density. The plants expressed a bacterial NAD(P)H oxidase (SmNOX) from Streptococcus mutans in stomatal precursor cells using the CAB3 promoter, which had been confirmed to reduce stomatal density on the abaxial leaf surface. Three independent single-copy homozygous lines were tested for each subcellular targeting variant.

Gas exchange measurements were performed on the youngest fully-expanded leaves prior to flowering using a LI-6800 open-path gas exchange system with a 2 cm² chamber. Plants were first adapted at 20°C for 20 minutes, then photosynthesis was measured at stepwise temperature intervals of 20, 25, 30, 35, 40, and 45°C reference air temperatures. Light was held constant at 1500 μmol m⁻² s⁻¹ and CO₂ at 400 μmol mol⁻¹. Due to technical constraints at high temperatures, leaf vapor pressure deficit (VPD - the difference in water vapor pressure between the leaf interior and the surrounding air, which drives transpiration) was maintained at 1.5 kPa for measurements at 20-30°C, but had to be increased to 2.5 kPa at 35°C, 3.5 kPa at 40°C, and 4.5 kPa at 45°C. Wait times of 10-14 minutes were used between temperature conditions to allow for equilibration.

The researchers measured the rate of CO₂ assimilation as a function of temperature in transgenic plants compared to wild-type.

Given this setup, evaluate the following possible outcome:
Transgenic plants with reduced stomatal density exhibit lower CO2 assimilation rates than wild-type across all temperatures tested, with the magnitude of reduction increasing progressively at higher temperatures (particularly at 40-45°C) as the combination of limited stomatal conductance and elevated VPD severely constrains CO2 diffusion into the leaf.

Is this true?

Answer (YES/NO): NO